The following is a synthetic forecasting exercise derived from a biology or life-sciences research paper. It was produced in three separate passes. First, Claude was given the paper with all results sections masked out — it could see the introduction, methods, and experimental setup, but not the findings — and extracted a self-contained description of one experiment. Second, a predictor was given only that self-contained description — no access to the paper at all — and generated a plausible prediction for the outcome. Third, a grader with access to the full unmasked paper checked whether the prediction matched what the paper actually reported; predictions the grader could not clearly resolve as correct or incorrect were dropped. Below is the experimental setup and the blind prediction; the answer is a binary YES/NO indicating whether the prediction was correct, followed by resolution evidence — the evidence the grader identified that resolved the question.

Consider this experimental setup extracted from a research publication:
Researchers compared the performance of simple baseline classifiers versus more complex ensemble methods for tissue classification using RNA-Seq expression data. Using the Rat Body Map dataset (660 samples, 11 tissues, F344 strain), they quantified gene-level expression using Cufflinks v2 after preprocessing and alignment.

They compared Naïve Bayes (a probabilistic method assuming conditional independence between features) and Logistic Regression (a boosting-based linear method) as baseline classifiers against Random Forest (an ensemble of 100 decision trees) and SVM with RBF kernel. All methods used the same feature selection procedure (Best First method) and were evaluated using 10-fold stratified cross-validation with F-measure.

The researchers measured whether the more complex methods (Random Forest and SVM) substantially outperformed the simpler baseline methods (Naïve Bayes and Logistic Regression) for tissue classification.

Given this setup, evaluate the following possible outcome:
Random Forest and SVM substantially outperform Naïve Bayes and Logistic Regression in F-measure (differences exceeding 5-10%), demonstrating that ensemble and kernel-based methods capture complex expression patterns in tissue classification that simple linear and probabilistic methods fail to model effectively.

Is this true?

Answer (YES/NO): NO